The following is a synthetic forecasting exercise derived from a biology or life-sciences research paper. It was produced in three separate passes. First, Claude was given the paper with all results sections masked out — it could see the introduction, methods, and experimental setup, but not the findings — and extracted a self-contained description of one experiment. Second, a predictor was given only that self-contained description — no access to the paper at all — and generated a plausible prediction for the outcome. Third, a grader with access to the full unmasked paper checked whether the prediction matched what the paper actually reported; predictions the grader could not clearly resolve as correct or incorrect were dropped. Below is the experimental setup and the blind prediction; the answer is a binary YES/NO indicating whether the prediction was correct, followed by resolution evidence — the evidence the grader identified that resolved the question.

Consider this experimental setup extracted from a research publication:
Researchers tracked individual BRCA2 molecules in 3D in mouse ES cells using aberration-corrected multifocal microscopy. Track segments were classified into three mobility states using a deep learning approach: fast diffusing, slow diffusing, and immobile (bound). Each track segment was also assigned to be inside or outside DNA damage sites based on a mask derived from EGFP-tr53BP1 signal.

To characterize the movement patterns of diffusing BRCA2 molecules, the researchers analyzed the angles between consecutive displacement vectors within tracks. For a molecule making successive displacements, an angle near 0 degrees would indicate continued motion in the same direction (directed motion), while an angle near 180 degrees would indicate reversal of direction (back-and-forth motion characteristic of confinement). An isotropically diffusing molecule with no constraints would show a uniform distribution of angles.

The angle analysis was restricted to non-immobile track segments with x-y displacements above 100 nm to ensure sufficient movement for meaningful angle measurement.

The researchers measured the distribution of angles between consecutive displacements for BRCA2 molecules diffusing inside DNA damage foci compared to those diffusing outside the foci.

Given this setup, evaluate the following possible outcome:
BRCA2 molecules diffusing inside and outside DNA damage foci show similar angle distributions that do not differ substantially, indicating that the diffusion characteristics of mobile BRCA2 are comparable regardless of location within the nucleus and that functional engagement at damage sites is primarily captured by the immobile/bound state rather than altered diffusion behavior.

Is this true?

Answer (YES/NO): NO